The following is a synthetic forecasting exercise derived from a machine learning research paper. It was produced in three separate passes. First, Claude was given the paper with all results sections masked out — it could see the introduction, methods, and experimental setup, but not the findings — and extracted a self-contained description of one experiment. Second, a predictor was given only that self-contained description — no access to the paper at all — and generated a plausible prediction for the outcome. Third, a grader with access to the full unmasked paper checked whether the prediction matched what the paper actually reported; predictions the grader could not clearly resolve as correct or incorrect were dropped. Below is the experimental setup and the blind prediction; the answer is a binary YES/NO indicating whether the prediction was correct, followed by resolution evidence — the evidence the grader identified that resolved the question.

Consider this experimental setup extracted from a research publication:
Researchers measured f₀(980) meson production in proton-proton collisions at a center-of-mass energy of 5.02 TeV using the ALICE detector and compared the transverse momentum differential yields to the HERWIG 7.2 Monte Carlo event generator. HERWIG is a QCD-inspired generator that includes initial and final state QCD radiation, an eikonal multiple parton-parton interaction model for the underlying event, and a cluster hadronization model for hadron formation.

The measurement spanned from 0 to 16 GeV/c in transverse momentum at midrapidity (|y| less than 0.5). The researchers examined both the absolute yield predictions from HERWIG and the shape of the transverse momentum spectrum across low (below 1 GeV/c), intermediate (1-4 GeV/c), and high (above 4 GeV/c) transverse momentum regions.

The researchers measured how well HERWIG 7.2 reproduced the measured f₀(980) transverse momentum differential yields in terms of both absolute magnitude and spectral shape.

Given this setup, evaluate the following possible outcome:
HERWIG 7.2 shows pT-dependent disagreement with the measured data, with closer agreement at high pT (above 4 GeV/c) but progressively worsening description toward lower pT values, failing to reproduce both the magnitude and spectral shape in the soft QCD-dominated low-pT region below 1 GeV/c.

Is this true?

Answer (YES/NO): NO